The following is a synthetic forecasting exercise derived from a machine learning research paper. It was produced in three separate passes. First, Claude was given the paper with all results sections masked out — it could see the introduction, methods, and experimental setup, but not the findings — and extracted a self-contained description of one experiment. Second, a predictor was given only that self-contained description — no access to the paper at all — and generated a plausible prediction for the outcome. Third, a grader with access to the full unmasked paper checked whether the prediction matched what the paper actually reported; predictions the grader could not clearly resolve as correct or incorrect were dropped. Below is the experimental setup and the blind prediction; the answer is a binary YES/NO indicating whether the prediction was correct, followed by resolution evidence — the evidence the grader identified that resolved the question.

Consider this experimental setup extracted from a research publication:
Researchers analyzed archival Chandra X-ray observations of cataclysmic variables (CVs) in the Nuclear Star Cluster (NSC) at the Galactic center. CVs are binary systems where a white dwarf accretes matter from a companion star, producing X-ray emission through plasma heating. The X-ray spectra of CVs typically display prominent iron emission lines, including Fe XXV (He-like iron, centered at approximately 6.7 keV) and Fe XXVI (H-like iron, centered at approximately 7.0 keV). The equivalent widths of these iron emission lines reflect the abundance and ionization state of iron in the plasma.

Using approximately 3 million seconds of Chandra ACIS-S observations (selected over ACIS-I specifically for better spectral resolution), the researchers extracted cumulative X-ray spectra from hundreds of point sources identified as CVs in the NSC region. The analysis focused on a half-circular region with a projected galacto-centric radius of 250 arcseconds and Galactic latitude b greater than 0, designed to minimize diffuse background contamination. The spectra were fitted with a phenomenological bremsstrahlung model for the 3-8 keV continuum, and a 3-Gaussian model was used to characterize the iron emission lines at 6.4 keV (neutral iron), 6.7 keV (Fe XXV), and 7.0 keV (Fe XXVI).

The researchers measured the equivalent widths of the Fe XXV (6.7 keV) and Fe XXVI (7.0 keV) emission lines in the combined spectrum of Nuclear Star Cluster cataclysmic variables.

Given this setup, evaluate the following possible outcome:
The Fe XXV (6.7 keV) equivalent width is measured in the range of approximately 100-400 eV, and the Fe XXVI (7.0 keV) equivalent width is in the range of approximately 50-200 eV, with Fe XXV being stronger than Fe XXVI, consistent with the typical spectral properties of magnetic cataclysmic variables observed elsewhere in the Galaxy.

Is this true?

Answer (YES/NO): NO